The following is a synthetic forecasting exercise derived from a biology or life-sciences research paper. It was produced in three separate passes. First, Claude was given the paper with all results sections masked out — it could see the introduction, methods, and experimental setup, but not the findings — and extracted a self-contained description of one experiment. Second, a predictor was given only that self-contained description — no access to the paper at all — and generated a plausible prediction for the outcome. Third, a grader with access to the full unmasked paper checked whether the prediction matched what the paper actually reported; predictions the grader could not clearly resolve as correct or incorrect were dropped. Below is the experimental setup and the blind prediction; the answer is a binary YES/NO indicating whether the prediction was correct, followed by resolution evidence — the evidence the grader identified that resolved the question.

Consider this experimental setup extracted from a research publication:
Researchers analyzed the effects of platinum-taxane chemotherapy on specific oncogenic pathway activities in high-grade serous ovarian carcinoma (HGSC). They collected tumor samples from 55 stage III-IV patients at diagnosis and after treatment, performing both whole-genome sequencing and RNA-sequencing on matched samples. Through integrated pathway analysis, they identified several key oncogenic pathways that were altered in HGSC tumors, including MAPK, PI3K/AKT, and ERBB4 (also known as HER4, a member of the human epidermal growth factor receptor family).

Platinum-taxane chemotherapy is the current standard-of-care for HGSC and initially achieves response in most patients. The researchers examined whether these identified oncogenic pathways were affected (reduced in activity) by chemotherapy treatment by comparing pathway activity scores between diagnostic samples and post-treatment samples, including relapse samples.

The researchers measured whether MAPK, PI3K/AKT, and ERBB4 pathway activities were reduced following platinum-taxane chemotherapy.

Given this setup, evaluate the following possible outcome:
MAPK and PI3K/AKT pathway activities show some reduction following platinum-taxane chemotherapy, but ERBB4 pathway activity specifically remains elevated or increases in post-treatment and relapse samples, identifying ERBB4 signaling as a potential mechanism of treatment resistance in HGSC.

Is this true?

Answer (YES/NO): NO